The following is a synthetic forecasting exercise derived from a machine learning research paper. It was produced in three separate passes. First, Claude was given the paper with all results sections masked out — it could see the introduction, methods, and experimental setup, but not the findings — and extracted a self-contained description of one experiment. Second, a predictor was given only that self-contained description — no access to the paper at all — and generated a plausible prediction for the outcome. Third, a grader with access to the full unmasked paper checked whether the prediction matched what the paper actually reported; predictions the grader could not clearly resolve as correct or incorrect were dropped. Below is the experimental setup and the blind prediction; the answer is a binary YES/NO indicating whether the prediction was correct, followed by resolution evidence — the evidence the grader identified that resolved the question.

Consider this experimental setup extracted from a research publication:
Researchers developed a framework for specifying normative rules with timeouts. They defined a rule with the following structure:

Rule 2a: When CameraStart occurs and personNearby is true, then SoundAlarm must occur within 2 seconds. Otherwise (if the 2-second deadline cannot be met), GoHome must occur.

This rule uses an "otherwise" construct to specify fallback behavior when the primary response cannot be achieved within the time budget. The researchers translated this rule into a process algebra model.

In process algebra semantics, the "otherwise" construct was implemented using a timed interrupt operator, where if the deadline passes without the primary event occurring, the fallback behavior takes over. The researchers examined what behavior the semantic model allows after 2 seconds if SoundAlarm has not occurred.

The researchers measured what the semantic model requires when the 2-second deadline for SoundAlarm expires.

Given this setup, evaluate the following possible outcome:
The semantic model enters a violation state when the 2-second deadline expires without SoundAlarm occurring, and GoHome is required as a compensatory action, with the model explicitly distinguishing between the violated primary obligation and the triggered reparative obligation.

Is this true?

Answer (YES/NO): NO